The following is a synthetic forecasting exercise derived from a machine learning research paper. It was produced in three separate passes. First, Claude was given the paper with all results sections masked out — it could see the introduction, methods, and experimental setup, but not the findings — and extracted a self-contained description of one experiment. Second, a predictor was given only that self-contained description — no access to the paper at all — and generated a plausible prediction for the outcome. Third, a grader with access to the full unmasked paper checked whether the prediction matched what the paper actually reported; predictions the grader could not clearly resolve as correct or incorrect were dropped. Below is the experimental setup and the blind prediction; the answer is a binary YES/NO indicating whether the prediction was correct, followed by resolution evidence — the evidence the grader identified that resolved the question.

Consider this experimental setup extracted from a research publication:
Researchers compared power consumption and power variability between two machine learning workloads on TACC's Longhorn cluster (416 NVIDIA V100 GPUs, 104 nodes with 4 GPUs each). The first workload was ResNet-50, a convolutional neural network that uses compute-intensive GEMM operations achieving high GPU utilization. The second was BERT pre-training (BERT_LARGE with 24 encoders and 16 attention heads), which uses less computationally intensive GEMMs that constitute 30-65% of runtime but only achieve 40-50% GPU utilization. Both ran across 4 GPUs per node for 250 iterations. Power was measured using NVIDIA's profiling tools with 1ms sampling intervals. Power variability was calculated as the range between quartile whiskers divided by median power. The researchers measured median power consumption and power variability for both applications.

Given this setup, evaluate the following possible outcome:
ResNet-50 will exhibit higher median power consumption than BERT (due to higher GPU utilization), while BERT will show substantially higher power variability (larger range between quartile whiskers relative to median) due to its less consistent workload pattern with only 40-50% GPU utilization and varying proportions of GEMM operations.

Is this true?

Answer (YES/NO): NO